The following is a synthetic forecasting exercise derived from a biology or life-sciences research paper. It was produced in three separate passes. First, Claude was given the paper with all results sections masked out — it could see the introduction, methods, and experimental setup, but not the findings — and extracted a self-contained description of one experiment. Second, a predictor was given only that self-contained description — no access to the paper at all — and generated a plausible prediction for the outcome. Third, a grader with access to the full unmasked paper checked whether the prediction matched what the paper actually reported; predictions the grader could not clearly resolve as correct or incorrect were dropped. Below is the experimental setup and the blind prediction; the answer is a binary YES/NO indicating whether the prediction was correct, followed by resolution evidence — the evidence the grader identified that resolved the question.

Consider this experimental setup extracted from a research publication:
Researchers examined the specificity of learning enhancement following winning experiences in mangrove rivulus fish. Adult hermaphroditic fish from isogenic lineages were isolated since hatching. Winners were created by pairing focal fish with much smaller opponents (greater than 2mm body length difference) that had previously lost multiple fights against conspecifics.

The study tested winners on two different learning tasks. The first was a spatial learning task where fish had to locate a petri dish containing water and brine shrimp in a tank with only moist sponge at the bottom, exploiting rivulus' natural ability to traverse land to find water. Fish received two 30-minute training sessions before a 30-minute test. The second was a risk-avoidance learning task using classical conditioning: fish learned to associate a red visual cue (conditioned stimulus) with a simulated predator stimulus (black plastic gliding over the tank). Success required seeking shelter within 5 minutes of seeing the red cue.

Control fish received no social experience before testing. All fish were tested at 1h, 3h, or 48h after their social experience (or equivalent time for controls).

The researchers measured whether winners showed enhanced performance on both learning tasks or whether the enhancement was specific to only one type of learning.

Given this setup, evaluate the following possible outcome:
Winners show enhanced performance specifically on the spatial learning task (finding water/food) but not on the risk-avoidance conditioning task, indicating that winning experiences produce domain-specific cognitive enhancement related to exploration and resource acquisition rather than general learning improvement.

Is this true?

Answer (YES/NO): YES